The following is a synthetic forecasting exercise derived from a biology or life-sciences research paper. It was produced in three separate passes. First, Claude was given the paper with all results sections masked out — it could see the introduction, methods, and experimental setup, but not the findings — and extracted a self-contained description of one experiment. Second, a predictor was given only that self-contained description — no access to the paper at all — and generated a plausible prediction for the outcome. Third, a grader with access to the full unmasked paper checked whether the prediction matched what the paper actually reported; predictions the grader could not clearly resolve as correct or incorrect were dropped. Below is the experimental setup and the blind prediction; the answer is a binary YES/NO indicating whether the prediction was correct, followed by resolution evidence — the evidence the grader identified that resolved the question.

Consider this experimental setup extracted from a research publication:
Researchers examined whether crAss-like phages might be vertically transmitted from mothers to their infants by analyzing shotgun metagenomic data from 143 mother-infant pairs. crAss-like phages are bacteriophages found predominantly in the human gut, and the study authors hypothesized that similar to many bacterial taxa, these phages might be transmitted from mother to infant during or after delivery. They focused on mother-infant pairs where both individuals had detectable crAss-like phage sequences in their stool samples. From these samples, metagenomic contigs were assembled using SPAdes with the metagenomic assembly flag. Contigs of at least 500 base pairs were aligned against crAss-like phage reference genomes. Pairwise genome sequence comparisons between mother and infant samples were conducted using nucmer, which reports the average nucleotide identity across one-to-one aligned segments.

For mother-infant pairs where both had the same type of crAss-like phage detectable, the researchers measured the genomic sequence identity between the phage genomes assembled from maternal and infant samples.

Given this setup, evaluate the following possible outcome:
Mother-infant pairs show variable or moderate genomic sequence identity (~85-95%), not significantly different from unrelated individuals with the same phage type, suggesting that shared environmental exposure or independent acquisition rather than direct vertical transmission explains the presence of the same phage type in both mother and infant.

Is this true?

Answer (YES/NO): NO